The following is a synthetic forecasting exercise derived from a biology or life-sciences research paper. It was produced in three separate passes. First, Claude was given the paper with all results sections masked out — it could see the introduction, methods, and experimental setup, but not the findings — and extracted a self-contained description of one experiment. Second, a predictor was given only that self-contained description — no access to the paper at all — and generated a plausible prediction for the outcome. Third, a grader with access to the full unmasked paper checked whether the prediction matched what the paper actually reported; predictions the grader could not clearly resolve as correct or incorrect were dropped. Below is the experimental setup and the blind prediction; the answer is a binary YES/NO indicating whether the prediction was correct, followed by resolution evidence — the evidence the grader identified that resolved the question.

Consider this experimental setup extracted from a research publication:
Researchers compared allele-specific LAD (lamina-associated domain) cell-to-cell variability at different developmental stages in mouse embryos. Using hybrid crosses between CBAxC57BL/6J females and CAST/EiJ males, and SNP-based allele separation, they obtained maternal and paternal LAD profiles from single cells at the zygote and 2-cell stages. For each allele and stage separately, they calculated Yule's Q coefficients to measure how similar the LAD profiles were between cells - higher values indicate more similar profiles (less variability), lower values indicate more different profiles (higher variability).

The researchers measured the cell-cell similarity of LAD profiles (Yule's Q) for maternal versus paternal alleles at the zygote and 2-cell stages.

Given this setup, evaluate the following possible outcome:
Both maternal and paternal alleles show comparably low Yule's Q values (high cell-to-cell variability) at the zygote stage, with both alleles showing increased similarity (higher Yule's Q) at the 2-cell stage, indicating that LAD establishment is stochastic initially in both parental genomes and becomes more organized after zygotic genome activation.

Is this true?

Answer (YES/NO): NO